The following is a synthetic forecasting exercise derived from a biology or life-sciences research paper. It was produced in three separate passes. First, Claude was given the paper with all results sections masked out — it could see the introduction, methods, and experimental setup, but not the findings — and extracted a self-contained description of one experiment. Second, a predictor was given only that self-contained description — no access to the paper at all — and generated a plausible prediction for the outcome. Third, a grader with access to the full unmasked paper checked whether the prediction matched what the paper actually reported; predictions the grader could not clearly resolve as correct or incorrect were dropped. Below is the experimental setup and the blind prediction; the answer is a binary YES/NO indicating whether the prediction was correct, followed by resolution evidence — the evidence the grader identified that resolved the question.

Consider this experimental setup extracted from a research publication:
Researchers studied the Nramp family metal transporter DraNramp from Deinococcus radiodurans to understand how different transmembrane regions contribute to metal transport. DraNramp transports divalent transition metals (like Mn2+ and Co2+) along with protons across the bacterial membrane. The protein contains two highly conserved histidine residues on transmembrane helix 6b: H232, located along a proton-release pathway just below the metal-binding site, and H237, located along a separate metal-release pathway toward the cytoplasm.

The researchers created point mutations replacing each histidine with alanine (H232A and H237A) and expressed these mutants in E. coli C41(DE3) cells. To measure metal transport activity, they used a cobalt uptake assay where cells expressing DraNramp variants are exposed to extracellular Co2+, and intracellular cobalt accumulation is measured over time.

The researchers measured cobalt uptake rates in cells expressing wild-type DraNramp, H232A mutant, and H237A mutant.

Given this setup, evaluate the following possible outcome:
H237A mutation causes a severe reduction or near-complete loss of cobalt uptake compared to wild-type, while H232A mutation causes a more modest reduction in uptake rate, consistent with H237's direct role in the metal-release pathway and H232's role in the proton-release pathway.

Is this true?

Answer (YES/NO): NO